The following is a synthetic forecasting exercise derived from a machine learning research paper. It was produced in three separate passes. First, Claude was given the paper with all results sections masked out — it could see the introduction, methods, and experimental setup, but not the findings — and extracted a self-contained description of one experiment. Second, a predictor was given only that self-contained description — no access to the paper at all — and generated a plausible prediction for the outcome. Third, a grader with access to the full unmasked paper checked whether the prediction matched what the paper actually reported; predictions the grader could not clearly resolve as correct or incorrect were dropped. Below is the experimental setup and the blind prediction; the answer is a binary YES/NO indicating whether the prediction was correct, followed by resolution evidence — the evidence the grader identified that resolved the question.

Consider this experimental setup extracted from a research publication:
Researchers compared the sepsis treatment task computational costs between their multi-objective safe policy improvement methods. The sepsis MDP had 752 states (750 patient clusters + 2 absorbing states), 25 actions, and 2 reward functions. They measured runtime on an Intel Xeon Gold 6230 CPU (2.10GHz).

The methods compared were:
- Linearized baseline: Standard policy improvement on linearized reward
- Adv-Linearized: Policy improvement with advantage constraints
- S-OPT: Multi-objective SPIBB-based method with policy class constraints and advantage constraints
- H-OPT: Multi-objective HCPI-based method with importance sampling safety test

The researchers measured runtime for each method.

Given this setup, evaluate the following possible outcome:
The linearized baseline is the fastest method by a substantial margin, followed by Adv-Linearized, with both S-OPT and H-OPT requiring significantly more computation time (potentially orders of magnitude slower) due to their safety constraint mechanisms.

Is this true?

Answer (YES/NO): NO